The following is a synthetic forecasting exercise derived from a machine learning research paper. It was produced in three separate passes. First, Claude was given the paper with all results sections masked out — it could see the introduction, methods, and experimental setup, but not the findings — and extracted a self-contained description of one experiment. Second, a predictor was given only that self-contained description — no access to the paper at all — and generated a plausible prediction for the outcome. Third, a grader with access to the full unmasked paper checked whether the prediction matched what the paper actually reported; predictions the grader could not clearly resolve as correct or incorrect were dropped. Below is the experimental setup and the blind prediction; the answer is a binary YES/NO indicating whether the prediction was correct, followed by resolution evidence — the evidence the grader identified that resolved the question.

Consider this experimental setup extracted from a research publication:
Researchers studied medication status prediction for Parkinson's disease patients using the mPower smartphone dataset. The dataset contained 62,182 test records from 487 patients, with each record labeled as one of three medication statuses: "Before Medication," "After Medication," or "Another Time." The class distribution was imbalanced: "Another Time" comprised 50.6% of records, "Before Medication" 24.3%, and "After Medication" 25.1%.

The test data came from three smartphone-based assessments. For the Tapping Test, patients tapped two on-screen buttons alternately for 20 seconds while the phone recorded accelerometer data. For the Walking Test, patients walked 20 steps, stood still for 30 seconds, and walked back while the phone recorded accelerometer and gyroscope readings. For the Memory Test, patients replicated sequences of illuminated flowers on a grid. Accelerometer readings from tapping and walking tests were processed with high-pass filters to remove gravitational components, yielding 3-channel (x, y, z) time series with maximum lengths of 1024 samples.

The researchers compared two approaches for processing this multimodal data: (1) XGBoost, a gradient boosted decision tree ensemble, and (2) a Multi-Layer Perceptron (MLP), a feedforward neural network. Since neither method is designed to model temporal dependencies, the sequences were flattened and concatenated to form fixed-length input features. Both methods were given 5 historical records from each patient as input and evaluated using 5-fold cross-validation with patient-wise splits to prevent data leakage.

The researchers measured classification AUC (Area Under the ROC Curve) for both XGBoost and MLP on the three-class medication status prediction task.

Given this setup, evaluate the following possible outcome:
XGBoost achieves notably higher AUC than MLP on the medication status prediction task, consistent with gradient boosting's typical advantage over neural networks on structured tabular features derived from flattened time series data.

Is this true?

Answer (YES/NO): NO